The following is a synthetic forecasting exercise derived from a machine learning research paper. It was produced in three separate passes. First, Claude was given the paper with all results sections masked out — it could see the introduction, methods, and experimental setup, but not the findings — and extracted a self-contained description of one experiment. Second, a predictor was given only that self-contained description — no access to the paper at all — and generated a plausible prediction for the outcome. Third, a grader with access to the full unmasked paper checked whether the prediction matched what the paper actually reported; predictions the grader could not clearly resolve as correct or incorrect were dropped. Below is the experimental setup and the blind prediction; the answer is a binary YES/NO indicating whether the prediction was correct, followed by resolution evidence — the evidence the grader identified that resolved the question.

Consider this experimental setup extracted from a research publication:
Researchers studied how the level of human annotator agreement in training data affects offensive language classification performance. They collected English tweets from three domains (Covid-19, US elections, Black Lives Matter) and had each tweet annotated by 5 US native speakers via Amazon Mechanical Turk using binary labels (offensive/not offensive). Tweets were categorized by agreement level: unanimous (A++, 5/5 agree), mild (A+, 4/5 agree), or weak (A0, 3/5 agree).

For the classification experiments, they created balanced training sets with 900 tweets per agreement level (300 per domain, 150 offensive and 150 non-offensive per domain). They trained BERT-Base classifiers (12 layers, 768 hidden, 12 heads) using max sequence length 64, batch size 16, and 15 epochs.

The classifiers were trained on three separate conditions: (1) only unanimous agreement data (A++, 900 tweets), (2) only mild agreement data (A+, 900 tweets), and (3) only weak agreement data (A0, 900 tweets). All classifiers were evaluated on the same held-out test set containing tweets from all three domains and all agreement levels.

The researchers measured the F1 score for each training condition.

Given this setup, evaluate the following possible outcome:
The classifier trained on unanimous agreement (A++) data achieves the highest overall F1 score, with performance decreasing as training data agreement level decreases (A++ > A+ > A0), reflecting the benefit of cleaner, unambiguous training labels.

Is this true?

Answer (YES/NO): YES